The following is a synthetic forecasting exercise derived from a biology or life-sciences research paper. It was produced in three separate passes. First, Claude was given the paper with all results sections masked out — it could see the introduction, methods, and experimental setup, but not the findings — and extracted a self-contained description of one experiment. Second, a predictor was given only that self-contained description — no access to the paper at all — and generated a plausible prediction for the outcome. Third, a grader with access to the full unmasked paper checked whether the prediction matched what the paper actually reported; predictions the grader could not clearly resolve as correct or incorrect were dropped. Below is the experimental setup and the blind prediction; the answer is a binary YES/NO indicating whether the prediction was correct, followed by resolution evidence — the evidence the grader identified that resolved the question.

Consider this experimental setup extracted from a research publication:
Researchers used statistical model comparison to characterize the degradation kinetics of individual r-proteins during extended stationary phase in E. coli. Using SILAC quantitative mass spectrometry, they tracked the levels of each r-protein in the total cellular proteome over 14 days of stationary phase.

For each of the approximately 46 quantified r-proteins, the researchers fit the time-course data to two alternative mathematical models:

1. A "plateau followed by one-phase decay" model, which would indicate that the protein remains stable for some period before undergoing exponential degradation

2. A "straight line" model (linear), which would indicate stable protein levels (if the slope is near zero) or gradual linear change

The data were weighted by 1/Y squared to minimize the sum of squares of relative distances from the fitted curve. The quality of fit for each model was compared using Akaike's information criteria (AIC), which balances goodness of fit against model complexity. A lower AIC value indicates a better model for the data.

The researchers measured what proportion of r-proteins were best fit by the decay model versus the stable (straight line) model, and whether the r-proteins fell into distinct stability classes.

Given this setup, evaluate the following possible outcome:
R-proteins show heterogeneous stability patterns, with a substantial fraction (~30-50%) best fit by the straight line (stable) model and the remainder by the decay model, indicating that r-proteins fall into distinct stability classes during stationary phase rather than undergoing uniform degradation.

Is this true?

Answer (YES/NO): NO